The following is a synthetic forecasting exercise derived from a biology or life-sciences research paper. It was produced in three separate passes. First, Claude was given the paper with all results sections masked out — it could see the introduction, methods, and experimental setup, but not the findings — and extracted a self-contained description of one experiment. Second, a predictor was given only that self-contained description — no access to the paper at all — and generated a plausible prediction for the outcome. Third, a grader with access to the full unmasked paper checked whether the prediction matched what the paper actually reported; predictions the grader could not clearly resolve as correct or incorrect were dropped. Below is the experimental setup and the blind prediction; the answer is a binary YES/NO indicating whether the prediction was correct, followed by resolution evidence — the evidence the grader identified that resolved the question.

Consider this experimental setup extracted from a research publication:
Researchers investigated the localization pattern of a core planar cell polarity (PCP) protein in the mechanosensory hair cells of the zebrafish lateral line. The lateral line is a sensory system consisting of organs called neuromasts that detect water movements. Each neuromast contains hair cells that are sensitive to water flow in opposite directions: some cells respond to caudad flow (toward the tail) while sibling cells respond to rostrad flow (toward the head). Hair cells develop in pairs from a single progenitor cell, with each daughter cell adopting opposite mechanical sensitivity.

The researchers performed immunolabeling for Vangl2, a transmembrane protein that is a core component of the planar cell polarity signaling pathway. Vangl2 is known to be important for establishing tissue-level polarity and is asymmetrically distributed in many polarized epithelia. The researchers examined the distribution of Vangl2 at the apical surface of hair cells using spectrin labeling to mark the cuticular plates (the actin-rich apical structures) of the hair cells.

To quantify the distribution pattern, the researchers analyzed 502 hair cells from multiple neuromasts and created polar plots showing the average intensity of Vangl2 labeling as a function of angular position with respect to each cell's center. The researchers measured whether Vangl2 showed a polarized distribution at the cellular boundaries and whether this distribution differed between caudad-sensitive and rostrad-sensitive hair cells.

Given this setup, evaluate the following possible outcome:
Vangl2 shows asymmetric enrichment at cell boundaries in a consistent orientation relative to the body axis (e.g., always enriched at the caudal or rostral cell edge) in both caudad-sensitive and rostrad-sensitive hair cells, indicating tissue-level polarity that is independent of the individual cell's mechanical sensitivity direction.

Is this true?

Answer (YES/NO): YES